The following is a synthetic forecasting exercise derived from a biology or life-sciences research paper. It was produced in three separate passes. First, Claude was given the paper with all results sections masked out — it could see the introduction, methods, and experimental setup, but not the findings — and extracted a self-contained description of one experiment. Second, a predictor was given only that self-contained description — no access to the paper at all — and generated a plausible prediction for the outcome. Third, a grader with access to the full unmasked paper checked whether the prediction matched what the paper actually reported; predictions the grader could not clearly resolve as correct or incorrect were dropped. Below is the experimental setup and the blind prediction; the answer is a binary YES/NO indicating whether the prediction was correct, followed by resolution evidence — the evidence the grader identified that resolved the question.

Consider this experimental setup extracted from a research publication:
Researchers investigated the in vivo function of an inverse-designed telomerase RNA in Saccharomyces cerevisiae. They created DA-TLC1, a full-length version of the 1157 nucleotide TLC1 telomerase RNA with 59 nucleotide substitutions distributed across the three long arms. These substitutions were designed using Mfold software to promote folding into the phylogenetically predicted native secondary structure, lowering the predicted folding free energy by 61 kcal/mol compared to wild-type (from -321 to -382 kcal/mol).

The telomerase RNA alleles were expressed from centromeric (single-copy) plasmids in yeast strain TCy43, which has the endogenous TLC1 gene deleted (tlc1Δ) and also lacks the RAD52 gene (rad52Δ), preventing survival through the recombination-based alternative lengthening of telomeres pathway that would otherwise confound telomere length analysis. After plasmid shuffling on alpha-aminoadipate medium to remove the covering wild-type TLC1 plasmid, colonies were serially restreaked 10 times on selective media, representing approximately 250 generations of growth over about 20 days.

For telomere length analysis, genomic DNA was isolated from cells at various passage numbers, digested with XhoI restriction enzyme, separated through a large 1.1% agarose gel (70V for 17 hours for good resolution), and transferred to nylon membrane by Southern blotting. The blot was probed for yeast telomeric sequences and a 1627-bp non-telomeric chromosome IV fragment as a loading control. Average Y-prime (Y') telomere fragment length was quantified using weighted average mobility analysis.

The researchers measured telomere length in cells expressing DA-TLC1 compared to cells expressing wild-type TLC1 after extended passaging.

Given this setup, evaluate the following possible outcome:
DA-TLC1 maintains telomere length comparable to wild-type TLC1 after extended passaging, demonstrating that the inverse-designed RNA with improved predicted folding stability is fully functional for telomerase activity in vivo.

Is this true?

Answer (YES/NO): NO